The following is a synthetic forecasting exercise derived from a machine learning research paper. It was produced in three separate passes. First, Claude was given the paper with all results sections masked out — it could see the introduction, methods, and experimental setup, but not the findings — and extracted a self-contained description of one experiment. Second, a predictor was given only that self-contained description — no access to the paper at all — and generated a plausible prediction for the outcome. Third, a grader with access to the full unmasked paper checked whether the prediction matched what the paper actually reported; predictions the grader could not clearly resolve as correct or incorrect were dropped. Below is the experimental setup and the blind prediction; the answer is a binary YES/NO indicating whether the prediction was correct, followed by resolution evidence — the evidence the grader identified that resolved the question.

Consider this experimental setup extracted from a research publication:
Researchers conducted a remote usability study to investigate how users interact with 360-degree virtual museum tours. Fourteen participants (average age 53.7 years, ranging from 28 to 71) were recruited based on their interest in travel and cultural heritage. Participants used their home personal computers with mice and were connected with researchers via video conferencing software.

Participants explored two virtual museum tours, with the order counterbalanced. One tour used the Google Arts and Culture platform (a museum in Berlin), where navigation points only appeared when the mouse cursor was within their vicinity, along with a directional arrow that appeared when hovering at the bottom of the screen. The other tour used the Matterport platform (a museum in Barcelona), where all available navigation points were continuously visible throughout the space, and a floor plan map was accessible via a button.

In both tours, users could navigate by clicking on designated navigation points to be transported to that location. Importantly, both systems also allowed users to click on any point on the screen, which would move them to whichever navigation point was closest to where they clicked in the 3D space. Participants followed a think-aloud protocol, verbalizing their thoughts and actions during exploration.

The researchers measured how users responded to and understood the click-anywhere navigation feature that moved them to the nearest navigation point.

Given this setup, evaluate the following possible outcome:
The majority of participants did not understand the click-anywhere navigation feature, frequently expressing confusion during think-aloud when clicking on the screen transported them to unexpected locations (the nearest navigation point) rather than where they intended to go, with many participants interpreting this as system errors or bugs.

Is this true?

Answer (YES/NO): NO